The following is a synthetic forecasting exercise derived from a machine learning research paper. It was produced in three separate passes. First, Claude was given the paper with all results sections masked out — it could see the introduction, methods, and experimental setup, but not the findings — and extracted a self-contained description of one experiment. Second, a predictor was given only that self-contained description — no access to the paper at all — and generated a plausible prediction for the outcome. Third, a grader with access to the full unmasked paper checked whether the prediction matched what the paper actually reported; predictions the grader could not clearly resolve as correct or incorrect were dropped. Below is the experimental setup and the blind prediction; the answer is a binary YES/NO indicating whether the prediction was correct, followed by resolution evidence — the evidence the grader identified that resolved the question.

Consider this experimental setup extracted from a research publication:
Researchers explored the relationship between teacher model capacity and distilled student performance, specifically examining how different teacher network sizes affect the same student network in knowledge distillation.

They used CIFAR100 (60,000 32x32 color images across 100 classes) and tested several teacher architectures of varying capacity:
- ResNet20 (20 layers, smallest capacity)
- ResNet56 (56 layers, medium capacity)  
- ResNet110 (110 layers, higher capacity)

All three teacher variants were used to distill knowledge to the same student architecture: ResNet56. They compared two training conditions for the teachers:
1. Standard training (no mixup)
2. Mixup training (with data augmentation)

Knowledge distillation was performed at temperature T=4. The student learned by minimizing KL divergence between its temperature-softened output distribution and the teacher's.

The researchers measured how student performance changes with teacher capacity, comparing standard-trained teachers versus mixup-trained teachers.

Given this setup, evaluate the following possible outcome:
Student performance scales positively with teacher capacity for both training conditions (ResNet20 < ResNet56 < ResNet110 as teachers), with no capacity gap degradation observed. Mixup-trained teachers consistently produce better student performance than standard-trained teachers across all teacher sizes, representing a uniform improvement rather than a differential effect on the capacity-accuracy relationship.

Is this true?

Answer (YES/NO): NO